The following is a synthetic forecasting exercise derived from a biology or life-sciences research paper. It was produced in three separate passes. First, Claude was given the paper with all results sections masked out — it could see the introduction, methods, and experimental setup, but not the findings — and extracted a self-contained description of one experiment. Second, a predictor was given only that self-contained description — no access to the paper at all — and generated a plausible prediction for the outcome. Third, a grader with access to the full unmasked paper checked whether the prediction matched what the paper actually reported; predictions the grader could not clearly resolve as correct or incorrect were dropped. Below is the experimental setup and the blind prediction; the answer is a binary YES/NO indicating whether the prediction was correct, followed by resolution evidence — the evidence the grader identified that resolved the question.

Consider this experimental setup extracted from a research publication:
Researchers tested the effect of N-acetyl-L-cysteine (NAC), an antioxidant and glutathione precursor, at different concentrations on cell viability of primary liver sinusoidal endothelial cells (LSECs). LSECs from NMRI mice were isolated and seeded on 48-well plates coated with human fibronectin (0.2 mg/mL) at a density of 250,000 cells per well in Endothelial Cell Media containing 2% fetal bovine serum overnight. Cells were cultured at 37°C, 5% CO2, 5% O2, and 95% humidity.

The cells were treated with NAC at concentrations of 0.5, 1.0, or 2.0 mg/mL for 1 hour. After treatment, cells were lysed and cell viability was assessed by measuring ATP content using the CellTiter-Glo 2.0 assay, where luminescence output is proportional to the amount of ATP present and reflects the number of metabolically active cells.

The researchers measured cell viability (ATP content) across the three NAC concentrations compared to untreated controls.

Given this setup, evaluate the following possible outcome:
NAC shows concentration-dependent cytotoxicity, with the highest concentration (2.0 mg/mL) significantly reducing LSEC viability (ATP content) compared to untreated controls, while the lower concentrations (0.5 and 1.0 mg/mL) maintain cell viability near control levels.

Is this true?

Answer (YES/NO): NO